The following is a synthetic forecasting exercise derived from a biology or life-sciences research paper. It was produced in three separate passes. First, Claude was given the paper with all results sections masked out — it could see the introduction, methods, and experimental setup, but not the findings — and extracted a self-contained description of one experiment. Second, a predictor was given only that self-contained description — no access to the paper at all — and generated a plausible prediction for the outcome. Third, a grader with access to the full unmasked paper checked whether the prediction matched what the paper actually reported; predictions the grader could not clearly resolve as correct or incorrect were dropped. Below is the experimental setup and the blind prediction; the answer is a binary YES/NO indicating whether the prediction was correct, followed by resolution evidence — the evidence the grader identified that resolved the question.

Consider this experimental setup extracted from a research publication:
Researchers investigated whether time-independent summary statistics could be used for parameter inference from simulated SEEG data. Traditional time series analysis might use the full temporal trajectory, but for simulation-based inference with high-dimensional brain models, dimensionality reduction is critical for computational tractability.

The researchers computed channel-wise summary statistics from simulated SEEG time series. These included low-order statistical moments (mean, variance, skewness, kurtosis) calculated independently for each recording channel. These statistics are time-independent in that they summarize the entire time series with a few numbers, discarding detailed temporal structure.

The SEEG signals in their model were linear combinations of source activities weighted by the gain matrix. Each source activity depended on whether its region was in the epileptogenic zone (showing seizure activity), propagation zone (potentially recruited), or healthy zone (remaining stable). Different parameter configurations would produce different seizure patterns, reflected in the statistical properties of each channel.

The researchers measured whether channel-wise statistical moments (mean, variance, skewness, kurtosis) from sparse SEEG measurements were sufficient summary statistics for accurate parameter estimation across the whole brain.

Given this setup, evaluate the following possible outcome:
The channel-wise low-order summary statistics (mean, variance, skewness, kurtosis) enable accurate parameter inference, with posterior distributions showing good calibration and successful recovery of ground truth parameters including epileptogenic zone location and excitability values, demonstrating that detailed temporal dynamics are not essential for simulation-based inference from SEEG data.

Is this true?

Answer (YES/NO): NO